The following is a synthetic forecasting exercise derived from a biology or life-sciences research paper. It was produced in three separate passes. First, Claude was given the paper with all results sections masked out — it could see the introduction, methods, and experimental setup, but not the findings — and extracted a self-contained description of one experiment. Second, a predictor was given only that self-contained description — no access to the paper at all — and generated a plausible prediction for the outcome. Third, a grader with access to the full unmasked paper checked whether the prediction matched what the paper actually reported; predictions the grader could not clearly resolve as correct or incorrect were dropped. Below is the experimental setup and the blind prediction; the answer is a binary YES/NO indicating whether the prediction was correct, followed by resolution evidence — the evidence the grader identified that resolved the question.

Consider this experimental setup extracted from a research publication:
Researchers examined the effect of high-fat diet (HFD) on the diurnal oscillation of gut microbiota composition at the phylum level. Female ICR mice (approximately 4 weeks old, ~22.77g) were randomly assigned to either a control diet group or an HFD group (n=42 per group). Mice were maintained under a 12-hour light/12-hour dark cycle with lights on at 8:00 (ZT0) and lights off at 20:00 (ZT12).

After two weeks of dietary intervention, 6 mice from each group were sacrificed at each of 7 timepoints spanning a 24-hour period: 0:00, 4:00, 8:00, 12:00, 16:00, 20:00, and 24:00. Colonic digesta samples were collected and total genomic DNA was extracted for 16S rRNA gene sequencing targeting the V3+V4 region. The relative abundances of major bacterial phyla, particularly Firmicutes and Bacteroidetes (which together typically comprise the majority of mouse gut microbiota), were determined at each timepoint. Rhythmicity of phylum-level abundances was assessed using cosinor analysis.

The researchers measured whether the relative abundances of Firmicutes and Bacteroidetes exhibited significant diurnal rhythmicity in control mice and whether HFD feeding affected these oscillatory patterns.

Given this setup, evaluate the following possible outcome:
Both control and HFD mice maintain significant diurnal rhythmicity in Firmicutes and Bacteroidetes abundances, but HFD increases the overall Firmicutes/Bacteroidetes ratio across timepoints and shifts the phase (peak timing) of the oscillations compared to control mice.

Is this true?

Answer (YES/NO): NO